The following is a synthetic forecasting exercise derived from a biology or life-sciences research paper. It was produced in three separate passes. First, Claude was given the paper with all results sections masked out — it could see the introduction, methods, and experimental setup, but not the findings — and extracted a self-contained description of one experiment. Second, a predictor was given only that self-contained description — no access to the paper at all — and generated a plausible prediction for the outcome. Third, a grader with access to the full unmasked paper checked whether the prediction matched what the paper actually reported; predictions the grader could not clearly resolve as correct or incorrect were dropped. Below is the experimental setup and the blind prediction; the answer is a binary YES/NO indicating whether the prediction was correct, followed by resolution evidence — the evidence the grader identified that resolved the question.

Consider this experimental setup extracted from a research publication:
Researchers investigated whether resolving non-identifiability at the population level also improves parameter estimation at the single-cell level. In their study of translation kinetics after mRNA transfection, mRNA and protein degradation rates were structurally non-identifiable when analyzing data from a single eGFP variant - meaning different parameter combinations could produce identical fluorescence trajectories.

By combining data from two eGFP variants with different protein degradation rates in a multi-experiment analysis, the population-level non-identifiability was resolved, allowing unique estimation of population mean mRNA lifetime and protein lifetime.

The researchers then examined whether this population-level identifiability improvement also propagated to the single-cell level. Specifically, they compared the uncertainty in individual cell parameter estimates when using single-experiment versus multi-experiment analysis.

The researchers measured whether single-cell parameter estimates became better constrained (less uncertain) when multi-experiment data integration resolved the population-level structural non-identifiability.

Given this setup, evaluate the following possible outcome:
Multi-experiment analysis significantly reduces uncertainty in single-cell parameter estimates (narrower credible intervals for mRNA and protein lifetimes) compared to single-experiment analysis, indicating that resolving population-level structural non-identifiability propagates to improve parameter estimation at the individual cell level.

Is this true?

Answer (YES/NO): YES